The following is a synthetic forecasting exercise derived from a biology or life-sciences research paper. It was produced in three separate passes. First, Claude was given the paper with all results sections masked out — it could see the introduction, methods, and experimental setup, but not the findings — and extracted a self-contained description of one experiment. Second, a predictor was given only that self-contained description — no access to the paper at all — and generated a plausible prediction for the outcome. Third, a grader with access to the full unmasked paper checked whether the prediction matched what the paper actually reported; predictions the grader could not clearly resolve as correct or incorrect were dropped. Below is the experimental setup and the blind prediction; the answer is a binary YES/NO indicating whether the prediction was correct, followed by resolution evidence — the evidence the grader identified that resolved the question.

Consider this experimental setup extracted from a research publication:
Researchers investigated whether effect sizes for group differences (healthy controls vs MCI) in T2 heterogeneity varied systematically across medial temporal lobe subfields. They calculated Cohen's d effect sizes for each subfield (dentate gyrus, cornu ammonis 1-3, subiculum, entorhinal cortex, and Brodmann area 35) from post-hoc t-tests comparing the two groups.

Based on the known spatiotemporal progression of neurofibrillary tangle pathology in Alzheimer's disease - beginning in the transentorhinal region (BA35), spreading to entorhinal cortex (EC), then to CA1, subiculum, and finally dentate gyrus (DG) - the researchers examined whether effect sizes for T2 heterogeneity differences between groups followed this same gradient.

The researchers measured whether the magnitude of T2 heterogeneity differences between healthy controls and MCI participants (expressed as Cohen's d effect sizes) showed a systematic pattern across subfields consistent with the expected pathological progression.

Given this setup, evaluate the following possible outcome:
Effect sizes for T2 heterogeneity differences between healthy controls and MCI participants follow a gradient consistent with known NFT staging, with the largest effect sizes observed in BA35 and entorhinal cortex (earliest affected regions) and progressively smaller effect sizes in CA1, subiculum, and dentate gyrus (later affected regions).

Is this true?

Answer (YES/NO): NO